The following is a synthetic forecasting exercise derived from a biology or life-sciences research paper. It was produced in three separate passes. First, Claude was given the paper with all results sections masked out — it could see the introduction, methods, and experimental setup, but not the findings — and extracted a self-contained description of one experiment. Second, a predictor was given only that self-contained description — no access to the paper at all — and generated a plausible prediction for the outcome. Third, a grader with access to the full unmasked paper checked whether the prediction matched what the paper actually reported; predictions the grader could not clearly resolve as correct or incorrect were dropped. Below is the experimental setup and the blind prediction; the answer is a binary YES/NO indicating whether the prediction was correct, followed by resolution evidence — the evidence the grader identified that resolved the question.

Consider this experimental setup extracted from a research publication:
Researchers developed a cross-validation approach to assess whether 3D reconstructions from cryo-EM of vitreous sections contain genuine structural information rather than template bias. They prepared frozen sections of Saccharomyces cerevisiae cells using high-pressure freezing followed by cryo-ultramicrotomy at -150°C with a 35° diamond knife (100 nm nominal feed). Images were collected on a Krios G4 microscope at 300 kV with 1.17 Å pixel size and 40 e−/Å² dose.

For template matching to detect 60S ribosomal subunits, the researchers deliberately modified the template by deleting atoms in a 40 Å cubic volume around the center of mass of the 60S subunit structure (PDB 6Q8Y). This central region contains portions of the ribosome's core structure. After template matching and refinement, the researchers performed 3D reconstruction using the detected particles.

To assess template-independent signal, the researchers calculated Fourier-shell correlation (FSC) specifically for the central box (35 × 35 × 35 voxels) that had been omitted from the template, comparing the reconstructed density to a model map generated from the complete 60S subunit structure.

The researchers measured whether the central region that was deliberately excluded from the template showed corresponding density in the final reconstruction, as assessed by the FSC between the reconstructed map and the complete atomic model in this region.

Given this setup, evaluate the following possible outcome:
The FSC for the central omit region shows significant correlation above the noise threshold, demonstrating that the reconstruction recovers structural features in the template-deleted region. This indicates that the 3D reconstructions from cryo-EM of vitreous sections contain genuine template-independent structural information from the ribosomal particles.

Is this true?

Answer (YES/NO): YES